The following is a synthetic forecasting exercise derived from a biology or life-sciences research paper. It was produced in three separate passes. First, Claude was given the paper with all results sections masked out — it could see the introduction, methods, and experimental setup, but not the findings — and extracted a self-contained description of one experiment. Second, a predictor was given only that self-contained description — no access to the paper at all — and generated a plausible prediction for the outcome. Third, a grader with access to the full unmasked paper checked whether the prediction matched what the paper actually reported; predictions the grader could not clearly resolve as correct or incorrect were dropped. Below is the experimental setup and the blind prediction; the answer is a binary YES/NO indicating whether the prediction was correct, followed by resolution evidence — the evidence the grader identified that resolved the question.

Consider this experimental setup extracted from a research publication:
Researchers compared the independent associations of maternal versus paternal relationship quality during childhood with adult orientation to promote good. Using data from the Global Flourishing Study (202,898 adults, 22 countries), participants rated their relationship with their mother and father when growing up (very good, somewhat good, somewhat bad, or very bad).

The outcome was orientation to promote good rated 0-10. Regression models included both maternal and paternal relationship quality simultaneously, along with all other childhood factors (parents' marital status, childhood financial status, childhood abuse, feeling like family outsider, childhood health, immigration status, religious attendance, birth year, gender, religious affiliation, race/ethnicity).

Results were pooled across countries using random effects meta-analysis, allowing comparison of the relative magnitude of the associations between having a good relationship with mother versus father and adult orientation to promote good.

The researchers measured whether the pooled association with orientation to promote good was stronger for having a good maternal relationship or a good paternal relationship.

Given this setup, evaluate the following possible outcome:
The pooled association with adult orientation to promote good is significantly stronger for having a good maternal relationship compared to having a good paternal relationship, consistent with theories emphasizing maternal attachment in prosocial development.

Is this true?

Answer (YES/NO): NO